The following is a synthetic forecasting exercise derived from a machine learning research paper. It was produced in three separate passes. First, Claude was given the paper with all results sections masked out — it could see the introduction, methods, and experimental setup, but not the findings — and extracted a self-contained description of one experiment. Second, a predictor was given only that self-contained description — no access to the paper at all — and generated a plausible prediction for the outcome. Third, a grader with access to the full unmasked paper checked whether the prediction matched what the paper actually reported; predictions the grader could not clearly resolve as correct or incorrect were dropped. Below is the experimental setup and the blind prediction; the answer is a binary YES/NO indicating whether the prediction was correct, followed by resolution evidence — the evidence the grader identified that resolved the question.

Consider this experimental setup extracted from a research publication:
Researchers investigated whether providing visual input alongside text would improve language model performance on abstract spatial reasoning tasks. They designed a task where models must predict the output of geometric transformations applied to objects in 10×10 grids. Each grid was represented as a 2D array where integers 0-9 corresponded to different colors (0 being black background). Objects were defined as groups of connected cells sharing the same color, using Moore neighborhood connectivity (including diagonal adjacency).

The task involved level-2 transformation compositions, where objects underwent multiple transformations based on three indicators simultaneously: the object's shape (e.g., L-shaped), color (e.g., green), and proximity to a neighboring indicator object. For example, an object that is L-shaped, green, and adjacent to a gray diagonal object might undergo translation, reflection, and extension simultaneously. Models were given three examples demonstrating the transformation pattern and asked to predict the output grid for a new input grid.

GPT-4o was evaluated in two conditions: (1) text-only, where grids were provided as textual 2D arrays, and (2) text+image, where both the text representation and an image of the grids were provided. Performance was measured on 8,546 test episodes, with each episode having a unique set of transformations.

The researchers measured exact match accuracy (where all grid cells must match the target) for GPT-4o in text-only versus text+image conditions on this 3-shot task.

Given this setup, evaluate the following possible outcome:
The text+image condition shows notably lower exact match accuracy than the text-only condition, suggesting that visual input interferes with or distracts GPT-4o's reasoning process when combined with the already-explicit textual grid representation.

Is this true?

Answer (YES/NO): YES